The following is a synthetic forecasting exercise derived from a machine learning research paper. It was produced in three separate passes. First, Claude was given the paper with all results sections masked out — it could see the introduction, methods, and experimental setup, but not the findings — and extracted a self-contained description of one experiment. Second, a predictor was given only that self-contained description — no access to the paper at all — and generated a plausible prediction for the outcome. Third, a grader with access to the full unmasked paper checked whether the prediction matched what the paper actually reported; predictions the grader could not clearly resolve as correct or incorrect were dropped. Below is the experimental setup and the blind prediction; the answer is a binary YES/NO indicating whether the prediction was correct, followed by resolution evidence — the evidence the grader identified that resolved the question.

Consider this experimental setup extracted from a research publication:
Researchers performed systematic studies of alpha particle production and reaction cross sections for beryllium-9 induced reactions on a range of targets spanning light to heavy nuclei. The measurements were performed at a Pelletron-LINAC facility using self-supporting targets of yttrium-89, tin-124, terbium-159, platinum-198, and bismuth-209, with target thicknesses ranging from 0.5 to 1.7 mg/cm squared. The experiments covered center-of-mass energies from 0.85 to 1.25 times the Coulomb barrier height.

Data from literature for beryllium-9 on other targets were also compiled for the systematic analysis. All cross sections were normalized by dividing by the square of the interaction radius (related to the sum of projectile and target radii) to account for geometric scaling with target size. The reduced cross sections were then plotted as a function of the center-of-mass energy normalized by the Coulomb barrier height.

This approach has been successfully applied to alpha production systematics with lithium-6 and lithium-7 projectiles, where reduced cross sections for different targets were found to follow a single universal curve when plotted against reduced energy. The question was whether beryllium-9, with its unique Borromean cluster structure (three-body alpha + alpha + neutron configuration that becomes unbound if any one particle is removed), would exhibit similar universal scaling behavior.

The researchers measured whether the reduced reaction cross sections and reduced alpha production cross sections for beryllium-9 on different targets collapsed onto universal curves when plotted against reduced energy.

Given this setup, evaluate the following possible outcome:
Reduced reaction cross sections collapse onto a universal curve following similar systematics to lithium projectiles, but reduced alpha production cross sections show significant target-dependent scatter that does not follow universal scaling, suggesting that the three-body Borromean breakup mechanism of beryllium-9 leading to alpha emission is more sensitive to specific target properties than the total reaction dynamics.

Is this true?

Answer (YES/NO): NO